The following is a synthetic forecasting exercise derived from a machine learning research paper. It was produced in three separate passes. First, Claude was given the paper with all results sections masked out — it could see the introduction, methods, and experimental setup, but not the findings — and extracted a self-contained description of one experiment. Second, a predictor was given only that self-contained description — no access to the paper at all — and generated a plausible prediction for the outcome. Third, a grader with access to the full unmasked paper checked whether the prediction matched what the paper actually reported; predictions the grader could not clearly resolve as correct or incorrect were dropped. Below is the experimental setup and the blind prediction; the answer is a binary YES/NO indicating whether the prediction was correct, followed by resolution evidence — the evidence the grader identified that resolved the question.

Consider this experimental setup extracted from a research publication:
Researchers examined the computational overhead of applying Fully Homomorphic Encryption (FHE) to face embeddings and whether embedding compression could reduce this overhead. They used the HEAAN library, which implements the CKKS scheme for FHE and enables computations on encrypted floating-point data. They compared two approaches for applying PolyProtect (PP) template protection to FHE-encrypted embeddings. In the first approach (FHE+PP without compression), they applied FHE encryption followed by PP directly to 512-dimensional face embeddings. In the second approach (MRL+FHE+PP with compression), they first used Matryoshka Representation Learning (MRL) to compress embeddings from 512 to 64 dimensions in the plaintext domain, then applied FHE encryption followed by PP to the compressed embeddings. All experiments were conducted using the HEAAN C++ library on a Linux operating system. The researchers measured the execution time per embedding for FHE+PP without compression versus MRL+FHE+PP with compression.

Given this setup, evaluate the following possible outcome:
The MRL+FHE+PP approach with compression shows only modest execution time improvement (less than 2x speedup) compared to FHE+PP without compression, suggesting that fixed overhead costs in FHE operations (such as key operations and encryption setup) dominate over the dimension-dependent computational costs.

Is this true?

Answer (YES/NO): NO